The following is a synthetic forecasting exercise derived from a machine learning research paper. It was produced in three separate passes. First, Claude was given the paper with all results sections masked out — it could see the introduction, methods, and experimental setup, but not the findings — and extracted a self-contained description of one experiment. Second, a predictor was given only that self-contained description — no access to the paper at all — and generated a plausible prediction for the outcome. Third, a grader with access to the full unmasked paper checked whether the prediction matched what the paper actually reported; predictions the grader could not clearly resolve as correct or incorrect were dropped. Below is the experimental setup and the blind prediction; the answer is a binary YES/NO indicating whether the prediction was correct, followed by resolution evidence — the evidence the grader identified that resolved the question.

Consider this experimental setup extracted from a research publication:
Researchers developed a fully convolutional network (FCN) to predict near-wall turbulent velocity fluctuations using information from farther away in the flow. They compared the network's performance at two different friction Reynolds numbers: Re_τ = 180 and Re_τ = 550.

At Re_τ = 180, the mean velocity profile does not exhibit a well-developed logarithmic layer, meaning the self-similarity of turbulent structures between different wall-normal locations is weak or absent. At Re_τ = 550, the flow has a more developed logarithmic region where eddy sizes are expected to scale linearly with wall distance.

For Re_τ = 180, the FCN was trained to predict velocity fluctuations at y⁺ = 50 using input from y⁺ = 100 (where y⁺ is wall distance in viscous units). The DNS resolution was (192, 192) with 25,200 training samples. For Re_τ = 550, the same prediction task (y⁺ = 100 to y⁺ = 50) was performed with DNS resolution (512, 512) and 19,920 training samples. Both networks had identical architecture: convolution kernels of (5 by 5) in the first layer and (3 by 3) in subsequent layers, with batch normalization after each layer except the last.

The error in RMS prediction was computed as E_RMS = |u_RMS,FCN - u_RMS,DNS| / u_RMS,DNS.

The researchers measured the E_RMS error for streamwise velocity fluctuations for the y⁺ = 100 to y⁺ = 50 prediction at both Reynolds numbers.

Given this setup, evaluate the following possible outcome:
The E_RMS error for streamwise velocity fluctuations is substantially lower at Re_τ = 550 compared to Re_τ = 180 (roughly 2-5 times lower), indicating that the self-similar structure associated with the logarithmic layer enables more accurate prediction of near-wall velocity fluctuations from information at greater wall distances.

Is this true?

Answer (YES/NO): NO